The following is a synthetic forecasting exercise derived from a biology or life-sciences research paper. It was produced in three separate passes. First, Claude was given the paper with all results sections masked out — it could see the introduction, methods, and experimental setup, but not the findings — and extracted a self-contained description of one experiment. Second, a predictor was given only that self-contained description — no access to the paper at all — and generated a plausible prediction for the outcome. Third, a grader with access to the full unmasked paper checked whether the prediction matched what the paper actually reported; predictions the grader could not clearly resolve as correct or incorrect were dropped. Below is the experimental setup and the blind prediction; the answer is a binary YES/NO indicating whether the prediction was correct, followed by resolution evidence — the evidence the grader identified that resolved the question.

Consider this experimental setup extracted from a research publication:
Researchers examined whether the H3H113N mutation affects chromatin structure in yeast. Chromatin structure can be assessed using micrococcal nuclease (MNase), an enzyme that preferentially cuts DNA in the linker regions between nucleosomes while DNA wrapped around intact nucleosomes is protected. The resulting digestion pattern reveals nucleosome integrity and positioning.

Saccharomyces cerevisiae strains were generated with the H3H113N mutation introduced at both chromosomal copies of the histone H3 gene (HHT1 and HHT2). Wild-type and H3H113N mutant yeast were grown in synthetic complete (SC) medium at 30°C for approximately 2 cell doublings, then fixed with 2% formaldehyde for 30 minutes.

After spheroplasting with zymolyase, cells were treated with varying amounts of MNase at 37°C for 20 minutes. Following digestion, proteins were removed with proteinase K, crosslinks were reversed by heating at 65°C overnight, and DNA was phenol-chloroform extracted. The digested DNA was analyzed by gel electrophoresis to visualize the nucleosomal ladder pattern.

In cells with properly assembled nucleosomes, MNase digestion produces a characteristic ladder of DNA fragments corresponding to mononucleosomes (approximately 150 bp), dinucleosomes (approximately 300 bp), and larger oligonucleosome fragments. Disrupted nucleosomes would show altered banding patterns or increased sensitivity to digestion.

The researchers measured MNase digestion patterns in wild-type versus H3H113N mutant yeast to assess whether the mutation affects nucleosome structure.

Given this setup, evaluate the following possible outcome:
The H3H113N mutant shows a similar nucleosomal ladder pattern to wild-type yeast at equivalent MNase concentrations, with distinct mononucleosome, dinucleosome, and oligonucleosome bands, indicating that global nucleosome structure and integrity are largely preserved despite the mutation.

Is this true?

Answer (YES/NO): YES